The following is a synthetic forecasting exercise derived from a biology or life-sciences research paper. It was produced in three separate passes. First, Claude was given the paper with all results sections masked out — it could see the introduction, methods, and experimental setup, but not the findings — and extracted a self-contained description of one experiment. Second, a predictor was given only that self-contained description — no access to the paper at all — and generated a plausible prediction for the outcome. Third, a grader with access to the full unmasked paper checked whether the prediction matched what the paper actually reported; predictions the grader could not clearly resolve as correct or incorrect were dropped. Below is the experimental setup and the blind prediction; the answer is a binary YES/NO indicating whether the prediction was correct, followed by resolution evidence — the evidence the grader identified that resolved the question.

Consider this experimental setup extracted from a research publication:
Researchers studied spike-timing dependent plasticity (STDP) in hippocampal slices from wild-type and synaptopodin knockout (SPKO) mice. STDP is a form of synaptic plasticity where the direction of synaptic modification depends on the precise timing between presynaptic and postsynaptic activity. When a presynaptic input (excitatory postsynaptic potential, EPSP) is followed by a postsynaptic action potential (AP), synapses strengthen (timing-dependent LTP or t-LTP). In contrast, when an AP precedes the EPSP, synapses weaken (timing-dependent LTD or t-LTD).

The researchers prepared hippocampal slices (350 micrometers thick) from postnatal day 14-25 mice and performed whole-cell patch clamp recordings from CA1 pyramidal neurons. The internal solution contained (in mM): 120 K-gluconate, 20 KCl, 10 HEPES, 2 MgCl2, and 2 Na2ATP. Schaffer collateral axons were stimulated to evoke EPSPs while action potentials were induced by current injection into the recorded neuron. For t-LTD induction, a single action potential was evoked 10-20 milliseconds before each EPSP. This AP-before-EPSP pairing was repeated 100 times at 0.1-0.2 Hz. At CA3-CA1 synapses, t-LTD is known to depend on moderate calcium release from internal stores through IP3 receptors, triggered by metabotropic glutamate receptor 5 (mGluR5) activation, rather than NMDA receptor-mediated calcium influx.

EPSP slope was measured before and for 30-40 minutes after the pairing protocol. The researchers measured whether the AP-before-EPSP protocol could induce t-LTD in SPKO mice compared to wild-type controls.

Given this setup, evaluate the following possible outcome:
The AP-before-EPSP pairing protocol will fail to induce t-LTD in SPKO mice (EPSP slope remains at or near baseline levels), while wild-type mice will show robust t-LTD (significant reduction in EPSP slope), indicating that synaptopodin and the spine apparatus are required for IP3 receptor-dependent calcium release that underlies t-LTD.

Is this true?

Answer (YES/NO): YES